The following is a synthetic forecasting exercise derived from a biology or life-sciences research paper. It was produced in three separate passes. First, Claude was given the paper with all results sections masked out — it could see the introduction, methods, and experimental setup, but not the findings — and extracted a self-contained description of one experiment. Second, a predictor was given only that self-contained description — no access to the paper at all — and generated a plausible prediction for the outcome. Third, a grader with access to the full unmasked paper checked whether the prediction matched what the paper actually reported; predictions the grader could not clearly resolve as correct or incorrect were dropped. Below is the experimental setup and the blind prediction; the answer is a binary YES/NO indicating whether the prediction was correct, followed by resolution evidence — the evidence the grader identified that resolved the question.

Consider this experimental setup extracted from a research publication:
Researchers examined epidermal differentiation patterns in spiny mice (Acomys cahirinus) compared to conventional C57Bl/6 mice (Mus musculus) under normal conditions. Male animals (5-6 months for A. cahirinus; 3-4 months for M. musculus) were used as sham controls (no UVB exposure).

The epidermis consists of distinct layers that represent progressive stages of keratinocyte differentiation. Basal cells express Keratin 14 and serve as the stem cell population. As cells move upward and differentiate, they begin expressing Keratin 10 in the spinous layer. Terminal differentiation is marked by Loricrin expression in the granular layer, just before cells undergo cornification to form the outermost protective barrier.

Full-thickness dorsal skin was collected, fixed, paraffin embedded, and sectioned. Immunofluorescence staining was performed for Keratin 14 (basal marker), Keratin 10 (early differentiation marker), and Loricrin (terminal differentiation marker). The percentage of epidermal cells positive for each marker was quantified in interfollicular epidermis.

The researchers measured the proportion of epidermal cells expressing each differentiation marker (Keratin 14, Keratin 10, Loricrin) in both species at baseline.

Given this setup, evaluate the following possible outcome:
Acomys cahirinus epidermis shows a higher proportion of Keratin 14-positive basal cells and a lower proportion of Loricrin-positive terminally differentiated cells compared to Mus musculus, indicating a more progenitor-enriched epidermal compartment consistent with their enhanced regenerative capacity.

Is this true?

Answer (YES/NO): NO